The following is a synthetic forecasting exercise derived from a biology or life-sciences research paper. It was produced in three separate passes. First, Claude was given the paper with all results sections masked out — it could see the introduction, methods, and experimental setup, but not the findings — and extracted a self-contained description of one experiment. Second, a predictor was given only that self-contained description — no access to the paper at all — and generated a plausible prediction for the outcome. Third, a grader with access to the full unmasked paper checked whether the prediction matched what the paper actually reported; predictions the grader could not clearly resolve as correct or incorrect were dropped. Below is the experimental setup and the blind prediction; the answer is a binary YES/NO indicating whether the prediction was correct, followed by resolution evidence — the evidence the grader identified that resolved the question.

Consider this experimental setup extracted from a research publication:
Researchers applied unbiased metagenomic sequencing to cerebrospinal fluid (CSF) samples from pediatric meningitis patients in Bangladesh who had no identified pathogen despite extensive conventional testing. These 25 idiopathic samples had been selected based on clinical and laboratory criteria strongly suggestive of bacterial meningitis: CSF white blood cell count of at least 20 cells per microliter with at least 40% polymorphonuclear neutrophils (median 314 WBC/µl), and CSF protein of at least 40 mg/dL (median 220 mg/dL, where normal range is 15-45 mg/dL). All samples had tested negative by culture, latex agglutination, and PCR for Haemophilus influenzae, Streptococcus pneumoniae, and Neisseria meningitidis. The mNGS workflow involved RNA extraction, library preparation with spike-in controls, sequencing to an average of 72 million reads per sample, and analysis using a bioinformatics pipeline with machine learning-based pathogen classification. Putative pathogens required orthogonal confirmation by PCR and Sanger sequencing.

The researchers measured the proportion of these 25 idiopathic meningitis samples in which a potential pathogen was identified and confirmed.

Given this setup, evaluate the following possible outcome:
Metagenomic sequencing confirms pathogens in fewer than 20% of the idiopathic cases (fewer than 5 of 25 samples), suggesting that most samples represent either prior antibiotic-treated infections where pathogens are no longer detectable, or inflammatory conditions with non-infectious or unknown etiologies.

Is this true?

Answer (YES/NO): NO